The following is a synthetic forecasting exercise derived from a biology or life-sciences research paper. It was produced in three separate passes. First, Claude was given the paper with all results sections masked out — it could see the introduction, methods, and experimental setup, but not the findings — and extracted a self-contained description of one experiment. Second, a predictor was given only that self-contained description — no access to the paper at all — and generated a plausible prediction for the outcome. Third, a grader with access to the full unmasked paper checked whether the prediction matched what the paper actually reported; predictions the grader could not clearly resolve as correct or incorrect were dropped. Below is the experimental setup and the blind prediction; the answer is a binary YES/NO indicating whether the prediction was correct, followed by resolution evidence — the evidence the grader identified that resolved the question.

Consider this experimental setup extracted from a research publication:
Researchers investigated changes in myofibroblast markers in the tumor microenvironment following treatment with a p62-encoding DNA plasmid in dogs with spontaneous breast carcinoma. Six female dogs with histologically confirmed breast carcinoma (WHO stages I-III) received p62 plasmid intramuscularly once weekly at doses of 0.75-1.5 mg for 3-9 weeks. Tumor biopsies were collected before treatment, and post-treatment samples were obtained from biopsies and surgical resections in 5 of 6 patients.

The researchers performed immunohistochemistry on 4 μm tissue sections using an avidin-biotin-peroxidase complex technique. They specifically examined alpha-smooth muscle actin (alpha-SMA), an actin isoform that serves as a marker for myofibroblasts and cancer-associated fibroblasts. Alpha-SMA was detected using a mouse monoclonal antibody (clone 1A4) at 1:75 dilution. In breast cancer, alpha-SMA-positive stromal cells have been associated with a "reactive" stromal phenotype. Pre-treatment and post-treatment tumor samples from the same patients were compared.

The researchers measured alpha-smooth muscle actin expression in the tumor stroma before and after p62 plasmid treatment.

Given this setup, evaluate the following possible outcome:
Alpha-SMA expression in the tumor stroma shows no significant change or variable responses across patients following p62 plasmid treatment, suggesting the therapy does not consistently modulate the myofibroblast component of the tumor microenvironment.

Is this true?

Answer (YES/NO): NO